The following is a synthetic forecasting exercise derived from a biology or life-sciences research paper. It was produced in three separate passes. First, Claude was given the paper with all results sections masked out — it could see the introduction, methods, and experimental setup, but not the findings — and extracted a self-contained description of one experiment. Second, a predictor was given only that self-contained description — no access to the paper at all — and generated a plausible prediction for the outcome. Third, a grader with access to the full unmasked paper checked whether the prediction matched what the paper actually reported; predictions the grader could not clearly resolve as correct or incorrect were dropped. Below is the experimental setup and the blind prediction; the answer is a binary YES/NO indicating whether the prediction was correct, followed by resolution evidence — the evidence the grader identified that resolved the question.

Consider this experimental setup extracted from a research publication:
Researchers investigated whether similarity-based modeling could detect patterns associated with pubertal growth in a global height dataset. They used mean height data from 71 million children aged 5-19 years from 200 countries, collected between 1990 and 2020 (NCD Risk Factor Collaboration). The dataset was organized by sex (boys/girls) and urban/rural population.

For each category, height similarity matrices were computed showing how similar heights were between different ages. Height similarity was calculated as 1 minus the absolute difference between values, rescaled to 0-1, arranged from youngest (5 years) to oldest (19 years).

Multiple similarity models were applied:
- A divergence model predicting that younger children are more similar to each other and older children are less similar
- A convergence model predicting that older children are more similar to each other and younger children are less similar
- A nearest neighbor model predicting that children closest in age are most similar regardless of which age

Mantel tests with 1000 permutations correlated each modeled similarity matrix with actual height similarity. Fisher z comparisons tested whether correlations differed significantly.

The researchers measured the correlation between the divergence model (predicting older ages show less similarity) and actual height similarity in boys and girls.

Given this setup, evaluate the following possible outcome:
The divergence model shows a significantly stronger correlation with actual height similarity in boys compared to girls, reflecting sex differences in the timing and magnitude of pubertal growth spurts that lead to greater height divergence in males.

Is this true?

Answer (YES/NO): NO